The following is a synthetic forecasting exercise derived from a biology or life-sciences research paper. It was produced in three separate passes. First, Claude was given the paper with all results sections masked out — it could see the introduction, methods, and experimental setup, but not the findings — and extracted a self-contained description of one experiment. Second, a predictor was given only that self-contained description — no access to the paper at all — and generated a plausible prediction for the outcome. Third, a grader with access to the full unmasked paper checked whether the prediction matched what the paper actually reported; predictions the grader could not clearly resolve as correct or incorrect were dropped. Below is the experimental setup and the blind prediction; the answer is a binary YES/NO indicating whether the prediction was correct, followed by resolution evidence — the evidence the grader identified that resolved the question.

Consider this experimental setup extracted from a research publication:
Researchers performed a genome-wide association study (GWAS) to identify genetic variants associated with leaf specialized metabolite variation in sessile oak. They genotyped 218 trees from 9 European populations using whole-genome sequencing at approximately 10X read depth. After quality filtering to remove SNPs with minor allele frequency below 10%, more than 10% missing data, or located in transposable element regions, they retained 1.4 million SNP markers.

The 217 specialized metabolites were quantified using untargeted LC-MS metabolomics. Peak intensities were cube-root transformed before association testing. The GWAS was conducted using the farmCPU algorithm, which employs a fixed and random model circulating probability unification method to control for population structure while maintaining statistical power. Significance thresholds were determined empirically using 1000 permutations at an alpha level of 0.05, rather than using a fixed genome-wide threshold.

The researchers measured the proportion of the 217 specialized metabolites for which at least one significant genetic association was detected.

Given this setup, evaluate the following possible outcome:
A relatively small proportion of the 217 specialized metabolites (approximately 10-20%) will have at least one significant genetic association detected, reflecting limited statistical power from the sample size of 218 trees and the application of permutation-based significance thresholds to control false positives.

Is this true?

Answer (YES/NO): NO